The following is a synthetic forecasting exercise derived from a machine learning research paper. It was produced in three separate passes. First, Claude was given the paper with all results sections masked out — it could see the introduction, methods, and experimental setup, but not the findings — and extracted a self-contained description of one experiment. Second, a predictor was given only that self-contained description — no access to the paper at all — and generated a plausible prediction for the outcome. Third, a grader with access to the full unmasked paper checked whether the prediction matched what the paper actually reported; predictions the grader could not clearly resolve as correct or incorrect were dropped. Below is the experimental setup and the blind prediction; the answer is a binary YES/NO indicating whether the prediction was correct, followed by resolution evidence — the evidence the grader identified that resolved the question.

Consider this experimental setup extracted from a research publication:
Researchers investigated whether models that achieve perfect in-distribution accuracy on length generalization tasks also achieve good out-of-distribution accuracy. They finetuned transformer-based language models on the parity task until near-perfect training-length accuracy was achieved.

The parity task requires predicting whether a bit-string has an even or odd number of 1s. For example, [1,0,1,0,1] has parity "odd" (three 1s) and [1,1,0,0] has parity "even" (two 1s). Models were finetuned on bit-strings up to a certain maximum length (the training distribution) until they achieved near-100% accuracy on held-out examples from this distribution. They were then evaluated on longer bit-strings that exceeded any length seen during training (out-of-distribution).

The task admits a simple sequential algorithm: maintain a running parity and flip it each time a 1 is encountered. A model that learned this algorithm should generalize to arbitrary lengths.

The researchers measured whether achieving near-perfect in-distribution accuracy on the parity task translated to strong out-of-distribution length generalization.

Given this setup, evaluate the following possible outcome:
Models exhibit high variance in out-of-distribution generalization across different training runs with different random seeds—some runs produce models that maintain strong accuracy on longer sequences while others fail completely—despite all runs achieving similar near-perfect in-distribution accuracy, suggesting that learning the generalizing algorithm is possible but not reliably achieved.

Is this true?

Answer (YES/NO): NO